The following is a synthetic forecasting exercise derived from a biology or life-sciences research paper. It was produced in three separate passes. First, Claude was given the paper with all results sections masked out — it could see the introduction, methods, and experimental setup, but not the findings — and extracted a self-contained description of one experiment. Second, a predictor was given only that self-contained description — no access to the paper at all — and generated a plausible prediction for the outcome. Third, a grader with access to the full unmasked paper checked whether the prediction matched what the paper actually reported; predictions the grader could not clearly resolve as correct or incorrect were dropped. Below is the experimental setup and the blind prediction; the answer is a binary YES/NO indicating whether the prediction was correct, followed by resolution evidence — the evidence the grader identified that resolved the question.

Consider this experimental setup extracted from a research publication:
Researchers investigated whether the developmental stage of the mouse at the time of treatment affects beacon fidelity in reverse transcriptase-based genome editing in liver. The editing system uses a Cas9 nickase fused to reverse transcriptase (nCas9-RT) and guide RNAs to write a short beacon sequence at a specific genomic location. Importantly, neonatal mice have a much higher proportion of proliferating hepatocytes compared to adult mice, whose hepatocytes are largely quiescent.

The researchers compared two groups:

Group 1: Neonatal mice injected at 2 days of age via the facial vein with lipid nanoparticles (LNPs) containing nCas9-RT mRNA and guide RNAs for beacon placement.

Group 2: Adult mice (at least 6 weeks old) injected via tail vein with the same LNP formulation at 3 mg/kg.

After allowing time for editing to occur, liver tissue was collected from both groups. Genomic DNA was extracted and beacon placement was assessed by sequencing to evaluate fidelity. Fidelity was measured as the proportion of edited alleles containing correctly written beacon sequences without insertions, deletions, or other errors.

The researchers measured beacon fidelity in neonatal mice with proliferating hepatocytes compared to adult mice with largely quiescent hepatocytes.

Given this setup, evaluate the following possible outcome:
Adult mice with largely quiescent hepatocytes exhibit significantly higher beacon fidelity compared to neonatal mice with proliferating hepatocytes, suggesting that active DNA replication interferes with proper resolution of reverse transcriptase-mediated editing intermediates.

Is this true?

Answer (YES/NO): NO